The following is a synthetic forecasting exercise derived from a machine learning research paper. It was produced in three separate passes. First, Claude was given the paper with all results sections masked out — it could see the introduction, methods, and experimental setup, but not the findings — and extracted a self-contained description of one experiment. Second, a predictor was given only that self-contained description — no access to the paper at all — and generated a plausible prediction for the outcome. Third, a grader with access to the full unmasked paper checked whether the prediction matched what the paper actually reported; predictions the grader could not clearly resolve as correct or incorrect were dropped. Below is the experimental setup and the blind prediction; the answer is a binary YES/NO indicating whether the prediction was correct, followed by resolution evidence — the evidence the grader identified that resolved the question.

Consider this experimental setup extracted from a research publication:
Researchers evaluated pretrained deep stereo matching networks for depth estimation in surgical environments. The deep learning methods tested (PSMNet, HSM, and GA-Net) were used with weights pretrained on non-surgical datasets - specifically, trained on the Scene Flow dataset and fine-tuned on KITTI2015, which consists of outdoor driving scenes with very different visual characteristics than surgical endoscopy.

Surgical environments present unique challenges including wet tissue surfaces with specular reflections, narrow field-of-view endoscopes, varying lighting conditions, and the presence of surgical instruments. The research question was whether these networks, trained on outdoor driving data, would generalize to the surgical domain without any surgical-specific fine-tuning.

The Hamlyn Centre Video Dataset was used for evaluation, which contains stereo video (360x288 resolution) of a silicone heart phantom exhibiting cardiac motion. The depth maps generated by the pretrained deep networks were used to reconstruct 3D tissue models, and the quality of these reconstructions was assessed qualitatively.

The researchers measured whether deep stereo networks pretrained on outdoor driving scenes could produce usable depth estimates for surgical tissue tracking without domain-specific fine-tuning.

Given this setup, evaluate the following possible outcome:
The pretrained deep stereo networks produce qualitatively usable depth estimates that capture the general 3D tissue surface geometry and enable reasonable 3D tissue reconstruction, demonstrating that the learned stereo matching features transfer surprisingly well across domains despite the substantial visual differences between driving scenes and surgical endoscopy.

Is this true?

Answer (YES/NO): YES